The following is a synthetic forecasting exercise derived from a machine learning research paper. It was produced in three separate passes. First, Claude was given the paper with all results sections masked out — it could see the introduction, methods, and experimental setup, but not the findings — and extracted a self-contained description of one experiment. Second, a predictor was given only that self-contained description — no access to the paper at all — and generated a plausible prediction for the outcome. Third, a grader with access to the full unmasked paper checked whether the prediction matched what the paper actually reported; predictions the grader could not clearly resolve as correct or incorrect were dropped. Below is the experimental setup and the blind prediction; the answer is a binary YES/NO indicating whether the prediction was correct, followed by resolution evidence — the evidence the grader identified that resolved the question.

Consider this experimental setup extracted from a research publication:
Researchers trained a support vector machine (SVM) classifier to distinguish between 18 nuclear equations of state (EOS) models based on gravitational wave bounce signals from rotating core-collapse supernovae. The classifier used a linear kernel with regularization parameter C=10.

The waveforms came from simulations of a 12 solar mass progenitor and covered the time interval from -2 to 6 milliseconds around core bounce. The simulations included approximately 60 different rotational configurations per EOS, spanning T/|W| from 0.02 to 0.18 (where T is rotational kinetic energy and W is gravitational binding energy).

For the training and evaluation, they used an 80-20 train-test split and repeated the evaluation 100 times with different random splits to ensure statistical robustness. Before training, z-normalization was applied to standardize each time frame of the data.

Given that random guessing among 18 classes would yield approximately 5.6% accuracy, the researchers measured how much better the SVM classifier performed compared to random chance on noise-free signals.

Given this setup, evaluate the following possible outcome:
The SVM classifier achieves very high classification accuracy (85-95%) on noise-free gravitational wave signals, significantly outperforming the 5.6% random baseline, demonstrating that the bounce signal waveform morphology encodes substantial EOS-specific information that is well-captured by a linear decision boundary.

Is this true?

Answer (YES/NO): NO